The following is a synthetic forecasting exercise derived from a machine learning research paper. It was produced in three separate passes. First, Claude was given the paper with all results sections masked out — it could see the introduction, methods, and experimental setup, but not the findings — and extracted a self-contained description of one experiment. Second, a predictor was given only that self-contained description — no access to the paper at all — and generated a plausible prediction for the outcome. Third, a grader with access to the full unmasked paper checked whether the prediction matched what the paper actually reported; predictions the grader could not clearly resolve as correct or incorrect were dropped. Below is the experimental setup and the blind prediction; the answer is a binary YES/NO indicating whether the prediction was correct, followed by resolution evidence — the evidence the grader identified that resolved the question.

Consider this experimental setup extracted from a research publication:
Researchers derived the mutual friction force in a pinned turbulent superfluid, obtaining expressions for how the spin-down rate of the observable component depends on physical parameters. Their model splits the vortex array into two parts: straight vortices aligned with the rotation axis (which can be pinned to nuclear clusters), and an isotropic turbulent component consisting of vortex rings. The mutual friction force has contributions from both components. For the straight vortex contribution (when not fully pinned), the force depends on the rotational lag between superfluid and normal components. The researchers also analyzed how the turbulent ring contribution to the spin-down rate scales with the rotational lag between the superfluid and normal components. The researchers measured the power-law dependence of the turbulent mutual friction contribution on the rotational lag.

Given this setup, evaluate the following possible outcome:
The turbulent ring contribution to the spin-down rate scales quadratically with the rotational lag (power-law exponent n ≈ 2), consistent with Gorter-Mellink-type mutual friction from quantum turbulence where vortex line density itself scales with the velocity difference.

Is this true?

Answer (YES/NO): NO